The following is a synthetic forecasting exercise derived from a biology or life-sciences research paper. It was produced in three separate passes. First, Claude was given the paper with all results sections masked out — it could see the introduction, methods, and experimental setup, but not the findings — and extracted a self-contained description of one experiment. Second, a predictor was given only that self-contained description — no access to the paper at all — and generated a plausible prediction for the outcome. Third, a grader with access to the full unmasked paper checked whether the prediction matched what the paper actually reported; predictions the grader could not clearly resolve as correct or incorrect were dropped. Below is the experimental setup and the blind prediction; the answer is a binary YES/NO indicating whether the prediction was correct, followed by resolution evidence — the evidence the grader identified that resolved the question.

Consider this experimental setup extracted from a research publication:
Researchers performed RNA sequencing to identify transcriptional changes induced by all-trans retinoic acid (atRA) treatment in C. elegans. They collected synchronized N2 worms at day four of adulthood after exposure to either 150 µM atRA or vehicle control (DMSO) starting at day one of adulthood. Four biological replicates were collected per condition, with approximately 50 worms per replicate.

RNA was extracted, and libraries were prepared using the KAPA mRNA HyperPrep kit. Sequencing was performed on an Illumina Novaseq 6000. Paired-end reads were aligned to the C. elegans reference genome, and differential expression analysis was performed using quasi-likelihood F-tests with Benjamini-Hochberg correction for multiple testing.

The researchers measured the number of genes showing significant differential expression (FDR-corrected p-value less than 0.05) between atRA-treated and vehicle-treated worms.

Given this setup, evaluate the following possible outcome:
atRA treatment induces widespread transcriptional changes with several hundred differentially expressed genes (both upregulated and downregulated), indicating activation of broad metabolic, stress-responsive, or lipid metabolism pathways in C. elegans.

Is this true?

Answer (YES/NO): YES